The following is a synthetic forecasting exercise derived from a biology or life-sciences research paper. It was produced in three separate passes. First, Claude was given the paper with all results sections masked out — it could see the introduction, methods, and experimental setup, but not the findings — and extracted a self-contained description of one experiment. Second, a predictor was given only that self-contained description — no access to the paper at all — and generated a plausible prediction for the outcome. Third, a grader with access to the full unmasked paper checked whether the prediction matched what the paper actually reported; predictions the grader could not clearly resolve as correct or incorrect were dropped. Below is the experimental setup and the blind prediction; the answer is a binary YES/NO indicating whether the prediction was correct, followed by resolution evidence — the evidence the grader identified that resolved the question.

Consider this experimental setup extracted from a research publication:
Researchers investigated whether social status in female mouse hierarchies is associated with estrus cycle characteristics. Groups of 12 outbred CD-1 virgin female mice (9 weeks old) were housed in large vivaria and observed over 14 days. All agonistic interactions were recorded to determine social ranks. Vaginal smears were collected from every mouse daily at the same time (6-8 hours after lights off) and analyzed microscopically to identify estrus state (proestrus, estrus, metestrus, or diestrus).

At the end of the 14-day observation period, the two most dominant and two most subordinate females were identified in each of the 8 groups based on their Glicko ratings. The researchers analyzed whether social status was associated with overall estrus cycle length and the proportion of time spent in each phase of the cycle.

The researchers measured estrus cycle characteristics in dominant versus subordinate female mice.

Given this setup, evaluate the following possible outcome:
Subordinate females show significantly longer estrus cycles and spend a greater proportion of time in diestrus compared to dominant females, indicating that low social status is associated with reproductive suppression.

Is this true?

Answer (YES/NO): NO